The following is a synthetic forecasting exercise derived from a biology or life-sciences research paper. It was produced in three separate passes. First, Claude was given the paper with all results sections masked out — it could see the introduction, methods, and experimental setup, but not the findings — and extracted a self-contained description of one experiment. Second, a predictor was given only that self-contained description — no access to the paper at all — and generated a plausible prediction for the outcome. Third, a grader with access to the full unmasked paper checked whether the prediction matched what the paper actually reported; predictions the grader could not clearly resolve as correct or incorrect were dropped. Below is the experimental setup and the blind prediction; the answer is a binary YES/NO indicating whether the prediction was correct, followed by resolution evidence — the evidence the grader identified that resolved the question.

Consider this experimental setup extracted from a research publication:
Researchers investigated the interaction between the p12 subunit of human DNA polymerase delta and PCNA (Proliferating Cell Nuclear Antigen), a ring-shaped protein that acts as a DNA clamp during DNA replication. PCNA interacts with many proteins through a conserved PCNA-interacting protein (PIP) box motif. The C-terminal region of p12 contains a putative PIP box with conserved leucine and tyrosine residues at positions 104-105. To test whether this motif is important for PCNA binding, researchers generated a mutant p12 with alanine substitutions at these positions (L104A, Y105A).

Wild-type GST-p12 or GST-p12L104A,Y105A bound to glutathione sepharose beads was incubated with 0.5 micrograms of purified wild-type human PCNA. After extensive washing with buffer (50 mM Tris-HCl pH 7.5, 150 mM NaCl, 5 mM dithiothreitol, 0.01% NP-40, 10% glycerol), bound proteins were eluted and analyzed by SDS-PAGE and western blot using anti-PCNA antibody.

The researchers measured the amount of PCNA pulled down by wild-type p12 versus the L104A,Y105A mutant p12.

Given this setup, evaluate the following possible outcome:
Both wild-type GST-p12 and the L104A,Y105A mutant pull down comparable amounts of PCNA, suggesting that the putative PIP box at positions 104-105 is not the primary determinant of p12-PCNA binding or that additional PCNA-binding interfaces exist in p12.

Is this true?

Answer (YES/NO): NO